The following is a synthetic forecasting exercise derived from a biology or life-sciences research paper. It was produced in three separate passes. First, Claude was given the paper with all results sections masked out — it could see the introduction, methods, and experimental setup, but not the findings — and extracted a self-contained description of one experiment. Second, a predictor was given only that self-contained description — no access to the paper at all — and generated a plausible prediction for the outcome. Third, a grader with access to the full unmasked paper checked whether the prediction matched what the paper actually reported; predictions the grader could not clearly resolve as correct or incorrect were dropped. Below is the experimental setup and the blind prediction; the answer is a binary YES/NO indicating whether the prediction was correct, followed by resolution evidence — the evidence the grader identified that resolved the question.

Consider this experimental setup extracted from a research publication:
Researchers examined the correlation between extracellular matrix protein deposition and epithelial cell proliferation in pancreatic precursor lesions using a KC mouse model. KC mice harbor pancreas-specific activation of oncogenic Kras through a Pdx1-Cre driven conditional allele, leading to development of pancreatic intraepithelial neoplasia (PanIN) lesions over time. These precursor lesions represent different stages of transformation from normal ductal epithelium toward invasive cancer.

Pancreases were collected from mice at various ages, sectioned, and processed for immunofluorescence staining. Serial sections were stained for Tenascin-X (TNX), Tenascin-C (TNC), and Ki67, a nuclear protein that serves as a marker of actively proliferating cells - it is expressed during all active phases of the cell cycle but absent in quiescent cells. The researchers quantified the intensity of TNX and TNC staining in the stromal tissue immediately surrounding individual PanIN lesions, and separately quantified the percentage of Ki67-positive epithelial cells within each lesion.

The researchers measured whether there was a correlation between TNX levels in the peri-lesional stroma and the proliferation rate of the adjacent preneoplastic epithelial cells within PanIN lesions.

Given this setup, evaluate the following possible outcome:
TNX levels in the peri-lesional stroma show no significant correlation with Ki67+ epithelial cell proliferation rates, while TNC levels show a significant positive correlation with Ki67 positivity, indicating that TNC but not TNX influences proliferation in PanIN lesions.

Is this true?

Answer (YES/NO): NO